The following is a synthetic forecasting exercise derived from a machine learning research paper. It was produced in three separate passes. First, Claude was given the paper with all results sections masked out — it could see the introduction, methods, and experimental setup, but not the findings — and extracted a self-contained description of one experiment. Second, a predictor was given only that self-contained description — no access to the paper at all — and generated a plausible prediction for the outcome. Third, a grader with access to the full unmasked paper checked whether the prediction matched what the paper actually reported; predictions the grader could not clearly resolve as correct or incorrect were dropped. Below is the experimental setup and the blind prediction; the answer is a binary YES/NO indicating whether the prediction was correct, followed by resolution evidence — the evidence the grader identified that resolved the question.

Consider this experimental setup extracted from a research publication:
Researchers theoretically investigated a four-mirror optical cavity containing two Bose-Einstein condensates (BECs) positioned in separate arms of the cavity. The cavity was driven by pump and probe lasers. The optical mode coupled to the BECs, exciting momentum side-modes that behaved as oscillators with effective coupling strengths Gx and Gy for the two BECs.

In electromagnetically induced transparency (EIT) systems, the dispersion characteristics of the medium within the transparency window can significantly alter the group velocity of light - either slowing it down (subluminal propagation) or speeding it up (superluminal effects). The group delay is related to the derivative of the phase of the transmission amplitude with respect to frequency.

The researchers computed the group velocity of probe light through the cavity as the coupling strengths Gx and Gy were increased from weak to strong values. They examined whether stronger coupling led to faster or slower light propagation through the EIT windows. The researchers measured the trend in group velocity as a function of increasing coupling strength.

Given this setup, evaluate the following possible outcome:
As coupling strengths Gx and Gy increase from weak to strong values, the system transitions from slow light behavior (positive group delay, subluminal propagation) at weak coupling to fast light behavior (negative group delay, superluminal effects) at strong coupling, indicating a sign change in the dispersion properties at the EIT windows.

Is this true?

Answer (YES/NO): NO